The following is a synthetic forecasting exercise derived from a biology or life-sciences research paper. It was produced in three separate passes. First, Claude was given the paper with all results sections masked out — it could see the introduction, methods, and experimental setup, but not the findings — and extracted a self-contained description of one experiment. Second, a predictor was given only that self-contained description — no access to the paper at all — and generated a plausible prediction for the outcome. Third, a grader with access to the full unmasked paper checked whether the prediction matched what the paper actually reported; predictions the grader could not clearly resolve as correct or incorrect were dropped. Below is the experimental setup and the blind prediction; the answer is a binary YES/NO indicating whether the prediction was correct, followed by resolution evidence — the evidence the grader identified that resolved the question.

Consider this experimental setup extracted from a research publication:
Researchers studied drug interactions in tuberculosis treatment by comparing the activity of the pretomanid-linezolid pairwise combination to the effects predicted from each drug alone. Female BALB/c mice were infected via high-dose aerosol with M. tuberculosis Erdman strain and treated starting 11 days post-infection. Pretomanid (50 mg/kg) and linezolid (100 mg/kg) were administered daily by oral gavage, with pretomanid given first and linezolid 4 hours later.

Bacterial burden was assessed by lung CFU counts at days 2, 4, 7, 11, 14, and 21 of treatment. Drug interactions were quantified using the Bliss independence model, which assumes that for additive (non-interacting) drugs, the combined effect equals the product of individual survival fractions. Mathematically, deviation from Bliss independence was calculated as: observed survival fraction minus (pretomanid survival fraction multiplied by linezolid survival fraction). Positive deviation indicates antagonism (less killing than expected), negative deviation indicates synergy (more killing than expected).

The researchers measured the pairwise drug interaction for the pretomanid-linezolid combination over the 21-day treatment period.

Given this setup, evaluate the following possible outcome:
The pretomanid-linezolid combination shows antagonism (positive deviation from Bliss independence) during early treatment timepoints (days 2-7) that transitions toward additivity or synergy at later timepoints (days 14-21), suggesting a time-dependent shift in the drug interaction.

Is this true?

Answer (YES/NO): NO